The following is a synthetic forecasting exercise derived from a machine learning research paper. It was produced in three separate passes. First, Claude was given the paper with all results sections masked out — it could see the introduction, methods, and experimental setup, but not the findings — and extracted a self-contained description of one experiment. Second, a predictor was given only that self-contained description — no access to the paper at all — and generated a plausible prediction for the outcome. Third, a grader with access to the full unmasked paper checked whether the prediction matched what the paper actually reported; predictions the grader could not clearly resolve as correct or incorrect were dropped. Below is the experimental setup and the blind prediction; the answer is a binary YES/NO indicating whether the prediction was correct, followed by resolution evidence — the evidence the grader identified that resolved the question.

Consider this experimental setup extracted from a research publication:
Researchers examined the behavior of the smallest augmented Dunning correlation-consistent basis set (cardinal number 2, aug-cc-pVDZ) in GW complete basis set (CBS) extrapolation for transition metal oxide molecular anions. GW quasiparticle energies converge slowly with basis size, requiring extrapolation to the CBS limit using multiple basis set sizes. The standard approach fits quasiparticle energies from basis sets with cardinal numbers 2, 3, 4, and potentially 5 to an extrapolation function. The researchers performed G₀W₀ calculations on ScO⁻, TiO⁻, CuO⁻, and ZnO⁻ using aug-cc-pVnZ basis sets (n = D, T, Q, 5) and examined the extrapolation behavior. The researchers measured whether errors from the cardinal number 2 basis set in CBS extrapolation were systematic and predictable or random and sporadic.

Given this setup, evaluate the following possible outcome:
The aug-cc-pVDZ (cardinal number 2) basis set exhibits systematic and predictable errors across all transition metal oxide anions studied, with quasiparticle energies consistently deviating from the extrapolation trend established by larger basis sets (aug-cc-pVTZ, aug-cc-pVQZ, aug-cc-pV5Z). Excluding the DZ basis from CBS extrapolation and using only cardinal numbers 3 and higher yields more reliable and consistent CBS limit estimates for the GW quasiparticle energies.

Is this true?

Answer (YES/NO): NO